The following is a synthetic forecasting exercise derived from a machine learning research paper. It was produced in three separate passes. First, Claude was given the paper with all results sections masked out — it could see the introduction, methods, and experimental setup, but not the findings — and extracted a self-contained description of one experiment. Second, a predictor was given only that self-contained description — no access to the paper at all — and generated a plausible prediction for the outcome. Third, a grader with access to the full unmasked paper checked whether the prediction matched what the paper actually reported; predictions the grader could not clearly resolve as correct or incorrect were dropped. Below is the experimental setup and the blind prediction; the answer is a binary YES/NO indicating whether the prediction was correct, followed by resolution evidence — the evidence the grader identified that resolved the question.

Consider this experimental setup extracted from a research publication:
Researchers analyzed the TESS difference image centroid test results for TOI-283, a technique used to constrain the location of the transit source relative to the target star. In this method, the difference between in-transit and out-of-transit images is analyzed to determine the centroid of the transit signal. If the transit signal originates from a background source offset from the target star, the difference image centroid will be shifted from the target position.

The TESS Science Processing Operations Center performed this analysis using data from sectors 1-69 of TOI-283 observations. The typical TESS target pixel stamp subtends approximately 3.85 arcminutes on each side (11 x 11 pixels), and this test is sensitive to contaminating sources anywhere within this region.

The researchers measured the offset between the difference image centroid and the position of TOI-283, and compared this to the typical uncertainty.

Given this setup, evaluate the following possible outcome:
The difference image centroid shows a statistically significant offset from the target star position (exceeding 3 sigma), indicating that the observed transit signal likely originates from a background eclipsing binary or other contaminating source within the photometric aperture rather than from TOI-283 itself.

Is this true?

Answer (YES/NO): NO